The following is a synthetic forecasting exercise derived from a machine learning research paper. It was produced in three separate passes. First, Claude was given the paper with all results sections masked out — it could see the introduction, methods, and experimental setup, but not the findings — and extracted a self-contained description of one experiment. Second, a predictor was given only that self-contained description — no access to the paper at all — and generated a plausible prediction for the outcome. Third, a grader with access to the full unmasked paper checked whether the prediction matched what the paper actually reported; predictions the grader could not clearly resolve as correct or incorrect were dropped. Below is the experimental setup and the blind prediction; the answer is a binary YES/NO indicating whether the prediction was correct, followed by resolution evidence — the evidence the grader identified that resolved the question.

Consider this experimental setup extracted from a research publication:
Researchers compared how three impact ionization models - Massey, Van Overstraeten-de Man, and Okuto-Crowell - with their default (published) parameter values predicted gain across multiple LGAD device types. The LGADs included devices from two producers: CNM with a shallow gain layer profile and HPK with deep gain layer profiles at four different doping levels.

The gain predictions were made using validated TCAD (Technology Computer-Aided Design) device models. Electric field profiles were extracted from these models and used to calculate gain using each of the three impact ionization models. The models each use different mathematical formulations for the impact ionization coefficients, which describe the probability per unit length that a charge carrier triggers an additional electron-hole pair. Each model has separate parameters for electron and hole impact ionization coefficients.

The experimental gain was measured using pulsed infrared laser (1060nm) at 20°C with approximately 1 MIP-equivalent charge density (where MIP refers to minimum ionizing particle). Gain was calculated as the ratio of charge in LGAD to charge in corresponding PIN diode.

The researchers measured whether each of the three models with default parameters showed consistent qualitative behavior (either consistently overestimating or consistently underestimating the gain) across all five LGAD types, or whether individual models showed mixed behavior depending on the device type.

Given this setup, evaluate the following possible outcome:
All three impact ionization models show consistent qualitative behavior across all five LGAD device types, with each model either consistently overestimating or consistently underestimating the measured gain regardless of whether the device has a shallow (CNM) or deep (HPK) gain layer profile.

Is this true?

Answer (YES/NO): YES